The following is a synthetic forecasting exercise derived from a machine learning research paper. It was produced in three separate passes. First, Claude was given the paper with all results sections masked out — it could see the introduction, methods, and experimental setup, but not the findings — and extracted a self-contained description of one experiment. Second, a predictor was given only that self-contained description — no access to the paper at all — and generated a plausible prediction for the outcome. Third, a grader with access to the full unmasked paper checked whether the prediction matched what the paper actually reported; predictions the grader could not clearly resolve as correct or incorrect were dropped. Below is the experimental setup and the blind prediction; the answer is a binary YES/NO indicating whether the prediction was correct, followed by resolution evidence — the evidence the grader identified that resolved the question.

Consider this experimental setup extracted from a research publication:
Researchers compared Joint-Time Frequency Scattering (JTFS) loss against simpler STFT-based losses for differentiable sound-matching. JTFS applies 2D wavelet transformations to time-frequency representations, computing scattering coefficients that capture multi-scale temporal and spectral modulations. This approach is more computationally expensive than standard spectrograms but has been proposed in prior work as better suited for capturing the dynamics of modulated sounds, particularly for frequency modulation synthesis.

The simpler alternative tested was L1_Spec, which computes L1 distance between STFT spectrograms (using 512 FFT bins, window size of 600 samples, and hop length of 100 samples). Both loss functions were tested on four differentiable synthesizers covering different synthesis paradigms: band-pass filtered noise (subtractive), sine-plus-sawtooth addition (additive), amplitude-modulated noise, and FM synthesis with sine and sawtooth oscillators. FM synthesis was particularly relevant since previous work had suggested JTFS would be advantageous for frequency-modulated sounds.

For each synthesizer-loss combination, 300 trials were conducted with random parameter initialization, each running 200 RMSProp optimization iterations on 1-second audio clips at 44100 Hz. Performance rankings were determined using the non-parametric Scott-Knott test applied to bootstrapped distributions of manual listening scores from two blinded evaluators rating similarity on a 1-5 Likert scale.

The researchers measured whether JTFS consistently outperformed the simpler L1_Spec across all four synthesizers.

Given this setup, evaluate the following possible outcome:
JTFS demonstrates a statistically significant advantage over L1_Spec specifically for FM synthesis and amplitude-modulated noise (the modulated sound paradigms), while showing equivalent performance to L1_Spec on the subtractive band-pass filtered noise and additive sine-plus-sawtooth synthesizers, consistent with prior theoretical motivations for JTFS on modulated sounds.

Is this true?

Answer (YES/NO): NO